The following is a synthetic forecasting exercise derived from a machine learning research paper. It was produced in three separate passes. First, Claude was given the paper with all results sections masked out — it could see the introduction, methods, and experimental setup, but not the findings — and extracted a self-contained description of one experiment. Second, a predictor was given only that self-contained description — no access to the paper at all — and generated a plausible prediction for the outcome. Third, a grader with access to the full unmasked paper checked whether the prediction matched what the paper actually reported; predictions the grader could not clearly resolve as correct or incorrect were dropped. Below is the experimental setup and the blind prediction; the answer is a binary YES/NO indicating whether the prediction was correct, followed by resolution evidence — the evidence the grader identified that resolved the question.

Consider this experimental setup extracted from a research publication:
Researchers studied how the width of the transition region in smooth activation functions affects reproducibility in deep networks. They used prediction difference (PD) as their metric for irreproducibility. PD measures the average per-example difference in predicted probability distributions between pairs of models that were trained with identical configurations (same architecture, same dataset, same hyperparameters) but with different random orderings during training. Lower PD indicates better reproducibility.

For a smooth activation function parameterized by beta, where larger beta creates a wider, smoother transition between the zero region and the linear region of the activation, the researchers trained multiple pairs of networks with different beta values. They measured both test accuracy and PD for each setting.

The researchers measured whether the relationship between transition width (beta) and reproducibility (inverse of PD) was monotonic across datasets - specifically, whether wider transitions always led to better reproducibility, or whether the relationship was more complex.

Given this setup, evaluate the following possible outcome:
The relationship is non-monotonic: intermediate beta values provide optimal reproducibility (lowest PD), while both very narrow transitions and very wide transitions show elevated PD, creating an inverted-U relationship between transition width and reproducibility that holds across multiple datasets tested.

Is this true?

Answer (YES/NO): NO